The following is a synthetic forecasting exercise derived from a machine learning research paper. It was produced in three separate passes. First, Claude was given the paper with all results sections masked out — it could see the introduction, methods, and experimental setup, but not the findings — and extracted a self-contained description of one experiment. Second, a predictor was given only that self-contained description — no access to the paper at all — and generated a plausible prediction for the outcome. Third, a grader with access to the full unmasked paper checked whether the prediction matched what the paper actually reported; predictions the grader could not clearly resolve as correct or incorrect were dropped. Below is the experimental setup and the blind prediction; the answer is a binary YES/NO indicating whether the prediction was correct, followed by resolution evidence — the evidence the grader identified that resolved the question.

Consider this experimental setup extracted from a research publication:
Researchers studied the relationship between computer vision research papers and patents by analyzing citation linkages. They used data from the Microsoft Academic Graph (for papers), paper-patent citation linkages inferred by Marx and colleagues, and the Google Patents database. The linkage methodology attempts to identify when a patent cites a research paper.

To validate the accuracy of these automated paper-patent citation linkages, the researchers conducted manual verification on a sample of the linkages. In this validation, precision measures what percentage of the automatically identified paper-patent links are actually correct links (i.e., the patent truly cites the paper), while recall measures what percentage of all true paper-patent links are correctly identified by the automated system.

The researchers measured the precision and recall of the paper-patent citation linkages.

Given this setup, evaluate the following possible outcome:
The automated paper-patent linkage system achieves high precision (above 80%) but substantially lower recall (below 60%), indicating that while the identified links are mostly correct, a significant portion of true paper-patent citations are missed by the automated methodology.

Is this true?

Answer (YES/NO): NO